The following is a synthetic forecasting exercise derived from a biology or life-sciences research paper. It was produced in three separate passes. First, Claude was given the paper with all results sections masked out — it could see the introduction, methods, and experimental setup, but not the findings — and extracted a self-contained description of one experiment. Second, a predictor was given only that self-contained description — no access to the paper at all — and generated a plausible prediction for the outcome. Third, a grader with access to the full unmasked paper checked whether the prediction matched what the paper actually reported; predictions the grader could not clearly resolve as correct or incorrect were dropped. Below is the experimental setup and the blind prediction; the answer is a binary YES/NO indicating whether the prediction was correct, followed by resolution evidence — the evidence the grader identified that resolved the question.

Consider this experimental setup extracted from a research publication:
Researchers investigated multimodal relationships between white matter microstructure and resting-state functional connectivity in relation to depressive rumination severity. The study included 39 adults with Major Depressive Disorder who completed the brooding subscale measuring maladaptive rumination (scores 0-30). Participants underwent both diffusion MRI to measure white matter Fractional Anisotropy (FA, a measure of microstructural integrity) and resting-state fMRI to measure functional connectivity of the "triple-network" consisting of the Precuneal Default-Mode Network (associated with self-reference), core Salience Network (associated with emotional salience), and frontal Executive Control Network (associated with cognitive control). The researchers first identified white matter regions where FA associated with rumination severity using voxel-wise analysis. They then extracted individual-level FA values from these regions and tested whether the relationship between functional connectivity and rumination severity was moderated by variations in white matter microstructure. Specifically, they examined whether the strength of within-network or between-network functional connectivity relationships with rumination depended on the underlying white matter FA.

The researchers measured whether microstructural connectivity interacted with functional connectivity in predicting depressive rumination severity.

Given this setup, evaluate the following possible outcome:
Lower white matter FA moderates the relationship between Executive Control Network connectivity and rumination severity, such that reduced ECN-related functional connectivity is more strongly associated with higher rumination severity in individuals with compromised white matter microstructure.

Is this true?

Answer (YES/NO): NO